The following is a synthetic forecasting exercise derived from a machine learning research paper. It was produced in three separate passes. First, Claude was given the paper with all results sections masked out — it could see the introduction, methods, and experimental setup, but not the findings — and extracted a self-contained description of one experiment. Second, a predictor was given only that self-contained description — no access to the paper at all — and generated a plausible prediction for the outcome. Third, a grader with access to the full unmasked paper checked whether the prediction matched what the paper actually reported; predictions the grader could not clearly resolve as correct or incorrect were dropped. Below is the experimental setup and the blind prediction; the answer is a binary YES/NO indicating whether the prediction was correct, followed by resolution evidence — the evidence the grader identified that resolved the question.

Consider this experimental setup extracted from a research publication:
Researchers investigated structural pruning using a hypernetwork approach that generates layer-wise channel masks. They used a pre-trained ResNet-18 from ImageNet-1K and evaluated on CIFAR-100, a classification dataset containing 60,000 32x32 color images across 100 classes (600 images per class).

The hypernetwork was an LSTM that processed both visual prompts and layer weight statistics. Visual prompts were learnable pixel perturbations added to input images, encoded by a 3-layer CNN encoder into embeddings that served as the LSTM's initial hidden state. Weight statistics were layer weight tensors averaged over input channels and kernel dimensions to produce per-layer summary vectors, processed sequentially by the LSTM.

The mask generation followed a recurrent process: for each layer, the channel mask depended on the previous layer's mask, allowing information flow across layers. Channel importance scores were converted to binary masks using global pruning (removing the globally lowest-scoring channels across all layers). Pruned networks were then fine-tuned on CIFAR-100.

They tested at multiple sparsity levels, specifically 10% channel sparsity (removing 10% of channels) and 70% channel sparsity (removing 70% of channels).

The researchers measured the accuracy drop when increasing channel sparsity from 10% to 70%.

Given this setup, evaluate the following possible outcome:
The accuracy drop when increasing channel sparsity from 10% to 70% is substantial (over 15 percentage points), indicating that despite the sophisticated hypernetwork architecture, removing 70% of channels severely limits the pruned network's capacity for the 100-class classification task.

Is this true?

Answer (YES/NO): NO